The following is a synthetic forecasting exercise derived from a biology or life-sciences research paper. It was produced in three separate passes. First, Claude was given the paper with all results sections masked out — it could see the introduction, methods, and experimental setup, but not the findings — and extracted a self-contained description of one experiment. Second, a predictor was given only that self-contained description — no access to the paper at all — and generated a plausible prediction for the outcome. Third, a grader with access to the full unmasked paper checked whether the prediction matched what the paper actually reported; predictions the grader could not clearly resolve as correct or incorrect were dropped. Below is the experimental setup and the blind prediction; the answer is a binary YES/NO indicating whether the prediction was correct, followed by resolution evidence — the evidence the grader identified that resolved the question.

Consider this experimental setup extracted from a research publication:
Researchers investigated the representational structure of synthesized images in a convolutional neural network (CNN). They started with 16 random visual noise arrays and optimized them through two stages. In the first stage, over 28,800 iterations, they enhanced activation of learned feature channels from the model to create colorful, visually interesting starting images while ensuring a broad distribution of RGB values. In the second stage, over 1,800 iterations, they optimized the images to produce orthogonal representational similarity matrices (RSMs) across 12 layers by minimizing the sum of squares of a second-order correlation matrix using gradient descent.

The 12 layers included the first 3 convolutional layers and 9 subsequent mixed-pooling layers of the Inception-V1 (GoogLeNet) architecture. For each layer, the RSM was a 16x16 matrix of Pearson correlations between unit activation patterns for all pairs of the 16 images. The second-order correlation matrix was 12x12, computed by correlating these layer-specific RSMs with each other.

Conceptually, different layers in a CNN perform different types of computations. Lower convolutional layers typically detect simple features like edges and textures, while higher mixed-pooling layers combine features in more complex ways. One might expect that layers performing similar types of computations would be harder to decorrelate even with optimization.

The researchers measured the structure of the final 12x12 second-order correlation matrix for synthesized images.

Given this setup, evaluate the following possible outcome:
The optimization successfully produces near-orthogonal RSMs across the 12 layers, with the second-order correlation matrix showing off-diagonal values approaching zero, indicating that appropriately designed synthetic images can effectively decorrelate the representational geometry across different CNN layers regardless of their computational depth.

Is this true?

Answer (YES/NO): YES